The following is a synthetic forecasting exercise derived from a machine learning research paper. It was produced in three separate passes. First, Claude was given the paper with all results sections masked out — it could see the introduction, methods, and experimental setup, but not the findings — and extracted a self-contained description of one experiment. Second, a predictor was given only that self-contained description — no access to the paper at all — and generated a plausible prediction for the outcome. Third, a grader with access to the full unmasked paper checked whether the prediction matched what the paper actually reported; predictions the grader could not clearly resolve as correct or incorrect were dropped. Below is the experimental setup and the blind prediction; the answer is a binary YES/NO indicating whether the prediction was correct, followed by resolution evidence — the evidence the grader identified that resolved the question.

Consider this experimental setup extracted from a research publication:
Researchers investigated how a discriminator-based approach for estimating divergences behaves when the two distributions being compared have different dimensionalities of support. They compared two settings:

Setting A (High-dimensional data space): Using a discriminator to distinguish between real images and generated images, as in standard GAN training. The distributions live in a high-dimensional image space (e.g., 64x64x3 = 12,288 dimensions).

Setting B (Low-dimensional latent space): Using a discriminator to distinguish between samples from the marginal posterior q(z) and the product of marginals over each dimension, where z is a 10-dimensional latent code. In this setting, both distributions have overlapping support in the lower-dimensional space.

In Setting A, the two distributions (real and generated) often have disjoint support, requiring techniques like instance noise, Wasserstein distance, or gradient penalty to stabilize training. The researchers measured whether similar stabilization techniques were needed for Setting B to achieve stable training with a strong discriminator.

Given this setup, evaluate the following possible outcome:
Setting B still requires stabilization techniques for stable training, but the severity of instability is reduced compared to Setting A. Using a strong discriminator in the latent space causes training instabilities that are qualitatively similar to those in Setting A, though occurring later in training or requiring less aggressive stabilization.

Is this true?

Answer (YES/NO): NO